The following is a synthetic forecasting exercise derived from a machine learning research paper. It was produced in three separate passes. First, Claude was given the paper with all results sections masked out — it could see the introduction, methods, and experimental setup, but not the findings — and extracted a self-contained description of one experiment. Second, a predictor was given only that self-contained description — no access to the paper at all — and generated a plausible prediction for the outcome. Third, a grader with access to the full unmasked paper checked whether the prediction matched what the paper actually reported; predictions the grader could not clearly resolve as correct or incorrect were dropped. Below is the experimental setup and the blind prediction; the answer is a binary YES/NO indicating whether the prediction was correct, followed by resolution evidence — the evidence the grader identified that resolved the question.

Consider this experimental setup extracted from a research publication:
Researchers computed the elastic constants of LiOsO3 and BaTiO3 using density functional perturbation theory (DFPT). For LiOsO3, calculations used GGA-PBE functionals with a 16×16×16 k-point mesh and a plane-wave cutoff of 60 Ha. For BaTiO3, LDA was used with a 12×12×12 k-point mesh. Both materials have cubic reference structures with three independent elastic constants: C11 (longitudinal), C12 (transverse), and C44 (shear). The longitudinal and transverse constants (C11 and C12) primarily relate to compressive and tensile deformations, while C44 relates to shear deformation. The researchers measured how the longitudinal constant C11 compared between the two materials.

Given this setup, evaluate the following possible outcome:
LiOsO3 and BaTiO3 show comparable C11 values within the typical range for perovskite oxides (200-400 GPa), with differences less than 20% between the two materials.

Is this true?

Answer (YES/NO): YES